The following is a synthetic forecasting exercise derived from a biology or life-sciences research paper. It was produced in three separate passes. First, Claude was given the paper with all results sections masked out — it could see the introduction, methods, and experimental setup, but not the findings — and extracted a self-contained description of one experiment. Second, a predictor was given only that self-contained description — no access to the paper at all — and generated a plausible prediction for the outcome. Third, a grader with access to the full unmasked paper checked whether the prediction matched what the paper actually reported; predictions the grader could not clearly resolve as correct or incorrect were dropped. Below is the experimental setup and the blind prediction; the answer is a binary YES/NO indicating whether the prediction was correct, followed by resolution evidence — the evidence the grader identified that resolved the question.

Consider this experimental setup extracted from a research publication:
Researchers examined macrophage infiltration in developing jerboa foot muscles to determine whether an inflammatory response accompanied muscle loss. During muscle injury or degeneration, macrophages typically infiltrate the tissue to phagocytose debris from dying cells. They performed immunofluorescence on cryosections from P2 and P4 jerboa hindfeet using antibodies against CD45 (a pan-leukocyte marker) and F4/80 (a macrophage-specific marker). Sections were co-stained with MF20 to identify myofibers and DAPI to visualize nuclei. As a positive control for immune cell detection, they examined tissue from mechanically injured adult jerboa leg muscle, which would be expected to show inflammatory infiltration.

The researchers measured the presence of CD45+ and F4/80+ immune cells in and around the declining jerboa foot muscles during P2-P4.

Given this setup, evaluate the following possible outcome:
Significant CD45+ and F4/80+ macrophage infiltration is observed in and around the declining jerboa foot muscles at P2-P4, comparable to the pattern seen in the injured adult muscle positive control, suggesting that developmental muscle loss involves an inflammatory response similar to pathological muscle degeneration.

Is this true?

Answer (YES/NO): NO